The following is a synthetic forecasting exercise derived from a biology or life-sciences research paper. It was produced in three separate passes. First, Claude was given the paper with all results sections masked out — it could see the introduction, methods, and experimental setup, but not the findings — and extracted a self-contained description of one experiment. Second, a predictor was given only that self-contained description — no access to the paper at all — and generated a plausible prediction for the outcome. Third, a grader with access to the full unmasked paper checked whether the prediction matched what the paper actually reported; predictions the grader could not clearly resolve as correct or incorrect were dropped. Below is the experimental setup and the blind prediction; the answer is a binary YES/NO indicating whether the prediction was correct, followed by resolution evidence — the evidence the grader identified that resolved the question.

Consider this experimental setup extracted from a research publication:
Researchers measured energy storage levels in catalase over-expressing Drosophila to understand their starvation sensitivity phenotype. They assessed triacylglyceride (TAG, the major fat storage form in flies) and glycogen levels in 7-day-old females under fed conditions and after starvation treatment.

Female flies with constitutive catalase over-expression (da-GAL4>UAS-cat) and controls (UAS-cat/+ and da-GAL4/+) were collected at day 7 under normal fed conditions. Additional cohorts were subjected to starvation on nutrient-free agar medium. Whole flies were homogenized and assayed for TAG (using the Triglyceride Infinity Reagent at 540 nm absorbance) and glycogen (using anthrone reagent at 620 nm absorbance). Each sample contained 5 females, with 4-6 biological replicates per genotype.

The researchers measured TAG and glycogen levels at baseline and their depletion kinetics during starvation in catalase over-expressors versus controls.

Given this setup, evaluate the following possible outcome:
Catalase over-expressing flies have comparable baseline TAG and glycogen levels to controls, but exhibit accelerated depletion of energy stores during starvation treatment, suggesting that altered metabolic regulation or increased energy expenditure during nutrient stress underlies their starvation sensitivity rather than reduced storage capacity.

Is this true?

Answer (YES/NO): NO